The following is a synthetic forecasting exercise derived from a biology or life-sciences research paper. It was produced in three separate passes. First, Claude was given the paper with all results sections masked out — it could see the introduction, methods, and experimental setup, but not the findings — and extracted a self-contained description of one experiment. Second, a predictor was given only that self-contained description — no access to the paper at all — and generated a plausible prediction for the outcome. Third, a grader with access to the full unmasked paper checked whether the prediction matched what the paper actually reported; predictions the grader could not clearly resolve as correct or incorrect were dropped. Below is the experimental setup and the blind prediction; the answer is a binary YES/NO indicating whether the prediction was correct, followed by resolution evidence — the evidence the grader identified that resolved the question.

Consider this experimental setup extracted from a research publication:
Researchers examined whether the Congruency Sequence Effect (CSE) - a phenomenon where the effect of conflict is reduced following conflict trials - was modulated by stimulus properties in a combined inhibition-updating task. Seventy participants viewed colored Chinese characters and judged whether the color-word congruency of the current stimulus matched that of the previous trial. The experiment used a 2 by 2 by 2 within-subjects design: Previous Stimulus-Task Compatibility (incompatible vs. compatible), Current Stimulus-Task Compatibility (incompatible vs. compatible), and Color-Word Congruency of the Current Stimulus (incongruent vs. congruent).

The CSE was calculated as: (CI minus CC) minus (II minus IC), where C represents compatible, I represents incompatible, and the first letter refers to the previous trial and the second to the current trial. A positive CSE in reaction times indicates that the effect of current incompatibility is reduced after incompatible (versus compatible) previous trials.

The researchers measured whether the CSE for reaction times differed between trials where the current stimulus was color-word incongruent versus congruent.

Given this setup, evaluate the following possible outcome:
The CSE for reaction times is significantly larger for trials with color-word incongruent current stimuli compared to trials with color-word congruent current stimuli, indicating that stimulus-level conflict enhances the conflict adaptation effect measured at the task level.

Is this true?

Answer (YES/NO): YES